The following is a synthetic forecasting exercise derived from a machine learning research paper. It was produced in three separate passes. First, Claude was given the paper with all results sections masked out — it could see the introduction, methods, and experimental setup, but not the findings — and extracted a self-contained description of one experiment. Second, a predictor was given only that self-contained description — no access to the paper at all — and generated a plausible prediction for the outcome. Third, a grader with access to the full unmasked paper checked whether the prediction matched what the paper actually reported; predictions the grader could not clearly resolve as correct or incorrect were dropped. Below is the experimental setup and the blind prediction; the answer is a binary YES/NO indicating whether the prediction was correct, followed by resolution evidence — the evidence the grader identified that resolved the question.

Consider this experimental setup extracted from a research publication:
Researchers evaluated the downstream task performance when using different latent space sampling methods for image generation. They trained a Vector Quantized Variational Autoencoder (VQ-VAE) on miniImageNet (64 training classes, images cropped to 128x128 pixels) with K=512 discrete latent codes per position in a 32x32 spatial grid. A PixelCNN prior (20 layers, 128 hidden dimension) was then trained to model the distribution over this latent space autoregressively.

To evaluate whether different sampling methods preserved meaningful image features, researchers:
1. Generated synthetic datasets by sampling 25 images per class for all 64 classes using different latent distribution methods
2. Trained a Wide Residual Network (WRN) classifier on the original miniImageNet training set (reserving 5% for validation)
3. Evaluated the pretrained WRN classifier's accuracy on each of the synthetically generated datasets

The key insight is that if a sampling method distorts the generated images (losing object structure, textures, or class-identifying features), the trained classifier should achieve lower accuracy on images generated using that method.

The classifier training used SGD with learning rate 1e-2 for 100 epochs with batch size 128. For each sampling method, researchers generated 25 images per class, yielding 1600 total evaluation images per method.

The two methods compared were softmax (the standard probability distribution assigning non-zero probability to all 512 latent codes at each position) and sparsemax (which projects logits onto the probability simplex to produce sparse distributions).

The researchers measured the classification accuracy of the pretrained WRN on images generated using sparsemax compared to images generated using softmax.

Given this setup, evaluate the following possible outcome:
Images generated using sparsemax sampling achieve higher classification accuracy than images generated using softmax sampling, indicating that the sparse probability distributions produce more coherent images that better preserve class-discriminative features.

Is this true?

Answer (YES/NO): NO